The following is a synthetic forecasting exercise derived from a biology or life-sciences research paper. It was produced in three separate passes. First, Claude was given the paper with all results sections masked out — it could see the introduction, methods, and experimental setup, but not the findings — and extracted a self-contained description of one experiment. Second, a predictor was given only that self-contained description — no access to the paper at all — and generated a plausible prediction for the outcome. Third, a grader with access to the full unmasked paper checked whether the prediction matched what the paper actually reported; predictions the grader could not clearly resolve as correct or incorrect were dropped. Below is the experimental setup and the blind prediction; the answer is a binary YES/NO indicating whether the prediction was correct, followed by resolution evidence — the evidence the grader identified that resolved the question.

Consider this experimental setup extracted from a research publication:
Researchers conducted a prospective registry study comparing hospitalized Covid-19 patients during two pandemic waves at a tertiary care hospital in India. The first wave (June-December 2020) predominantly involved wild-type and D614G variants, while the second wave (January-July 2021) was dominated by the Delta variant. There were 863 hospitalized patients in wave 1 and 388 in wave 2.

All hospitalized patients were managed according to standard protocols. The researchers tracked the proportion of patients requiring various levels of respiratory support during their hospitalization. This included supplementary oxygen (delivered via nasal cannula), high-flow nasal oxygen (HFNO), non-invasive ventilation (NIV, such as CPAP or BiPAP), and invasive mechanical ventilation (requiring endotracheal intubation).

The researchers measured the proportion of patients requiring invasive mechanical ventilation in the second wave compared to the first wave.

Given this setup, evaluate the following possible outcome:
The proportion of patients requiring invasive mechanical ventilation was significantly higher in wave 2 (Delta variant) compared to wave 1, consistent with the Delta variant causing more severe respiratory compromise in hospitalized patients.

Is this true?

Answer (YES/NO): YES